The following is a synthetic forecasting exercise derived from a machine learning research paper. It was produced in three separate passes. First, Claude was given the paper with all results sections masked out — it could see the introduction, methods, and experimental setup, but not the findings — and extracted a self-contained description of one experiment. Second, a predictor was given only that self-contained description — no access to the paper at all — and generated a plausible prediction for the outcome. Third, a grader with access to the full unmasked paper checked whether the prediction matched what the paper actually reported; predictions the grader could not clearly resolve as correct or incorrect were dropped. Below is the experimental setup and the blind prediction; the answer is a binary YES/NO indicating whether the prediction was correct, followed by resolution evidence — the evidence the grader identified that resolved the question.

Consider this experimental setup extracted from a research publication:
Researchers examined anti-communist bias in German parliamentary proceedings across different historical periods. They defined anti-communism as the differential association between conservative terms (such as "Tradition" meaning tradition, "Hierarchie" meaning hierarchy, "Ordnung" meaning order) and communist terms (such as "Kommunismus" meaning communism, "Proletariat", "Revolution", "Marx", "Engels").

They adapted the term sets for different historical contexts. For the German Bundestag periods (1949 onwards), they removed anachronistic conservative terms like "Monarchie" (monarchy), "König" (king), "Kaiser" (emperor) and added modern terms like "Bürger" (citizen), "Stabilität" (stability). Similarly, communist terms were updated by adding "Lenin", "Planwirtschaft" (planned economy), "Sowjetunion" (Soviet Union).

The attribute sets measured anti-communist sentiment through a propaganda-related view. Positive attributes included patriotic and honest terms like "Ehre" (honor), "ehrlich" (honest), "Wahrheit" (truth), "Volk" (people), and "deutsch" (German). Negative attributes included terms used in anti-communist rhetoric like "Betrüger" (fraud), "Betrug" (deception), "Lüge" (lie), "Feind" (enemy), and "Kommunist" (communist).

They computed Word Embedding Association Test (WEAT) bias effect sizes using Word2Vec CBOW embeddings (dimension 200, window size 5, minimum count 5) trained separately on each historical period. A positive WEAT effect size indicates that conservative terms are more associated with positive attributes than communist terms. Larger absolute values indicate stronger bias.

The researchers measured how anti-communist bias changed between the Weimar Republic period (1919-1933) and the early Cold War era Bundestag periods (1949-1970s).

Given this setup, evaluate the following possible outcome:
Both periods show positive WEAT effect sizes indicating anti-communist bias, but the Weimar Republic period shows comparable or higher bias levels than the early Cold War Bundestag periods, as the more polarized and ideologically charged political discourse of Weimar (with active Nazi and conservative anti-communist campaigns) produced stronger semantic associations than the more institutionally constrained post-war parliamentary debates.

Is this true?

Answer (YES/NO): NO